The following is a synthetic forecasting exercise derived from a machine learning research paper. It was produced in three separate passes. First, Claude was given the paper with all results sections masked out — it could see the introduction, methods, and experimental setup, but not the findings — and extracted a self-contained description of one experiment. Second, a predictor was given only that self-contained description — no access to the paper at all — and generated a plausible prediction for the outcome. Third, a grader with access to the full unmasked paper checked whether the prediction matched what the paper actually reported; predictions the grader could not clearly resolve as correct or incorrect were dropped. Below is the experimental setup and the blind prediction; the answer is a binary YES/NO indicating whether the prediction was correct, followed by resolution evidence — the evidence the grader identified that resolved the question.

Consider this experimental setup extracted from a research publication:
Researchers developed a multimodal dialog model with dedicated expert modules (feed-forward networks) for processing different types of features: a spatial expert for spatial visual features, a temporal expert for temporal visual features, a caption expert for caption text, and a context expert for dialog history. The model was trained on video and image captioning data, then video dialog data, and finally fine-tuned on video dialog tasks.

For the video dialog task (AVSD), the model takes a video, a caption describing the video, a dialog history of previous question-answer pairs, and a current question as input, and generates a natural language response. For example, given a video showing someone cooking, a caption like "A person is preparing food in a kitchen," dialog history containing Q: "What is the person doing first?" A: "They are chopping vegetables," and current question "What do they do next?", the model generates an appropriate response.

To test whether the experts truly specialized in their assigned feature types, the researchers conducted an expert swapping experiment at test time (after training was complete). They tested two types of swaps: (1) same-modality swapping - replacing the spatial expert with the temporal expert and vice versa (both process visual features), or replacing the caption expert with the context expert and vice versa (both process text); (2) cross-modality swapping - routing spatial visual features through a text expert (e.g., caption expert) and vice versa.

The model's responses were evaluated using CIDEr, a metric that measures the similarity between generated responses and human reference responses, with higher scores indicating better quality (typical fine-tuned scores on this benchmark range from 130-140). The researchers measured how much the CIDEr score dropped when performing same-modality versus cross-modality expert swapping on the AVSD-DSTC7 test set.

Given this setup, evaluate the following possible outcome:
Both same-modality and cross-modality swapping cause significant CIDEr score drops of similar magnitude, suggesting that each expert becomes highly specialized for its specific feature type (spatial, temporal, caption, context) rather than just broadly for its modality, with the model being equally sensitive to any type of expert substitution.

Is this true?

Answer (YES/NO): NO